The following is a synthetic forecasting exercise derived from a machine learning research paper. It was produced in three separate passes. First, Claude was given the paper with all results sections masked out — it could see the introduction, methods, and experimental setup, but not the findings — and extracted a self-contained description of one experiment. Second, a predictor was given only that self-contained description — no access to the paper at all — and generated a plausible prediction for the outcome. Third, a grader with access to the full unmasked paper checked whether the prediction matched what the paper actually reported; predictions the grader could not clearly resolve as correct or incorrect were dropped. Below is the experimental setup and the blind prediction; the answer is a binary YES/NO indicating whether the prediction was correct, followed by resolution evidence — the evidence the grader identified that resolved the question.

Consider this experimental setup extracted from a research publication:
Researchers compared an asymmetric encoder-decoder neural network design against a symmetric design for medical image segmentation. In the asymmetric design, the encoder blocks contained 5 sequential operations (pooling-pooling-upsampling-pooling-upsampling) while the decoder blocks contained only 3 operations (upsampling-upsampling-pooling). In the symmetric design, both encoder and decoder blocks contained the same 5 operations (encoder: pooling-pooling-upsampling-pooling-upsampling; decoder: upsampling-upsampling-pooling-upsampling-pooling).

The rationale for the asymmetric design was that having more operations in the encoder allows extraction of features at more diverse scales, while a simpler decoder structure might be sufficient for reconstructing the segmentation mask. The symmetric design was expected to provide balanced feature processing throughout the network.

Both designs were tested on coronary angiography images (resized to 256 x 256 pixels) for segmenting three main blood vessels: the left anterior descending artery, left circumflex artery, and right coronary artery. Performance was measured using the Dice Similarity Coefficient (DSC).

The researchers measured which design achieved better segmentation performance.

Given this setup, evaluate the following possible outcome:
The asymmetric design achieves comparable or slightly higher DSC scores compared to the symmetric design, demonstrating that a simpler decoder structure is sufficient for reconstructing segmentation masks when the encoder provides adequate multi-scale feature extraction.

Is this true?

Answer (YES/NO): NO